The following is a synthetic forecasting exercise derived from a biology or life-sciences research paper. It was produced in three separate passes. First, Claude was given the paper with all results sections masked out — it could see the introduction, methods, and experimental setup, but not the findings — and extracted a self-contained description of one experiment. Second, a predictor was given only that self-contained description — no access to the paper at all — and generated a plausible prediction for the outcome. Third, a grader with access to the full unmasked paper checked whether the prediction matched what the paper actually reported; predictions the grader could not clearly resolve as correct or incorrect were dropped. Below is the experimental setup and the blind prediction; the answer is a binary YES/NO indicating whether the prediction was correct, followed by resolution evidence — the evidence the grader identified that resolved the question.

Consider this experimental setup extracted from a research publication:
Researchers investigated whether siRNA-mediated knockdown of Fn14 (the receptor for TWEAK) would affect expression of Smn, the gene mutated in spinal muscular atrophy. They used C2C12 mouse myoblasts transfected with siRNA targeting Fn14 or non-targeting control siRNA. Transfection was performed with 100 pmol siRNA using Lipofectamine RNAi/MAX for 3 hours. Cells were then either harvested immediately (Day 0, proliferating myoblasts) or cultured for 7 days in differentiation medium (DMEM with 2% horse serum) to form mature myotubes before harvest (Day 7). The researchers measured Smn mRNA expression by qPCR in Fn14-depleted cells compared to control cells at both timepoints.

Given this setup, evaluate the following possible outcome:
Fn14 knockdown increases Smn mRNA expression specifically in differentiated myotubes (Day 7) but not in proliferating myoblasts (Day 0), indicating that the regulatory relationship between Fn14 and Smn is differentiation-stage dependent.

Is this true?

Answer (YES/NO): YES